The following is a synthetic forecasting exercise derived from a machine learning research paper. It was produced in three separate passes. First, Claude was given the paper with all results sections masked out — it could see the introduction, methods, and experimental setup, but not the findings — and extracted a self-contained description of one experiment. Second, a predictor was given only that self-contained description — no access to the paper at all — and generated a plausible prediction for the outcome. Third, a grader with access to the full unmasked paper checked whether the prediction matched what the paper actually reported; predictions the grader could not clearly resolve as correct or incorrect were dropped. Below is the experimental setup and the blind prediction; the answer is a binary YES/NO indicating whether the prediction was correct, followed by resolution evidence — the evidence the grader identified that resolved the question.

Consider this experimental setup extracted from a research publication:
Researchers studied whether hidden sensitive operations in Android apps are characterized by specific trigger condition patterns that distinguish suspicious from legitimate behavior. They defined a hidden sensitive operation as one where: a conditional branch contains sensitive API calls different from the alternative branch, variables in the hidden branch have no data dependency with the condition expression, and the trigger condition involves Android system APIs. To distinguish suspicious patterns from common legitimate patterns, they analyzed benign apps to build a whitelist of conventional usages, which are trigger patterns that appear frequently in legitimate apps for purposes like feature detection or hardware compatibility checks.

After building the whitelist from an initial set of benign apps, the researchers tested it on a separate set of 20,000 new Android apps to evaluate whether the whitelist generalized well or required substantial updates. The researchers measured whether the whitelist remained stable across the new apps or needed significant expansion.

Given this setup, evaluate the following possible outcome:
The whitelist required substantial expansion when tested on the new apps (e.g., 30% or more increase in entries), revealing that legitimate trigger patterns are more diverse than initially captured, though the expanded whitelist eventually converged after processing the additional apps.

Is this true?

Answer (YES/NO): NO